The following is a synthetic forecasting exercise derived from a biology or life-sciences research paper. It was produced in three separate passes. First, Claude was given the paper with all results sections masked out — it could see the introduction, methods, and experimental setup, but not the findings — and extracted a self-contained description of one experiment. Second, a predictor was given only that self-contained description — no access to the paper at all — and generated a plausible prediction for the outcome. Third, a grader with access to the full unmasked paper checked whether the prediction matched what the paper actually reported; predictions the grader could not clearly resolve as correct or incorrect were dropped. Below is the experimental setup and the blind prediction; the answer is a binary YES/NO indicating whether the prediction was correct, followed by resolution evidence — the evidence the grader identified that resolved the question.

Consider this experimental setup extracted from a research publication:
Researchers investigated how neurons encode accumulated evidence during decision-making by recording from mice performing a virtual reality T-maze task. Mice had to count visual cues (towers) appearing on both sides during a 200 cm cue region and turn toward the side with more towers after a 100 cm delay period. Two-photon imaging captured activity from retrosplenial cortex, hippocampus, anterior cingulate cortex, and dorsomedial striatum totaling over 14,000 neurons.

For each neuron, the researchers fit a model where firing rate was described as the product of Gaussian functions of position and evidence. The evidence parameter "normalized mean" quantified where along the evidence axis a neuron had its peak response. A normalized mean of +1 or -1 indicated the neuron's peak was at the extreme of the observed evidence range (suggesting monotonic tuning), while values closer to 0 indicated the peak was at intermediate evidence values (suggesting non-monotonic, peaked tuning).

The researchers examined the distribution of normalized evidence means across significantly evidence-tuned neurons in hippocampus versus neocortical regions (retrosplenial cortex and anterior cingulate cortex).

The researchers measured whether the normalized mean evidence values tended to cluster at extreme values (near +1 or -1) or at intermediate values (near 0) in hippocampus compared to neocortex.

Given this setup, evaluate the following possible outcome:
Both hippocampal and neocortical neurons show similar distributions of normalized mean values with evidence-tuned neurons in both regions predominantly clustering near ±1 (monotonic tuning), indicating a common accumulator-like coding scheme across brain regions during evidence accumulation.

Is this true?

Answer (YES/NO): NO